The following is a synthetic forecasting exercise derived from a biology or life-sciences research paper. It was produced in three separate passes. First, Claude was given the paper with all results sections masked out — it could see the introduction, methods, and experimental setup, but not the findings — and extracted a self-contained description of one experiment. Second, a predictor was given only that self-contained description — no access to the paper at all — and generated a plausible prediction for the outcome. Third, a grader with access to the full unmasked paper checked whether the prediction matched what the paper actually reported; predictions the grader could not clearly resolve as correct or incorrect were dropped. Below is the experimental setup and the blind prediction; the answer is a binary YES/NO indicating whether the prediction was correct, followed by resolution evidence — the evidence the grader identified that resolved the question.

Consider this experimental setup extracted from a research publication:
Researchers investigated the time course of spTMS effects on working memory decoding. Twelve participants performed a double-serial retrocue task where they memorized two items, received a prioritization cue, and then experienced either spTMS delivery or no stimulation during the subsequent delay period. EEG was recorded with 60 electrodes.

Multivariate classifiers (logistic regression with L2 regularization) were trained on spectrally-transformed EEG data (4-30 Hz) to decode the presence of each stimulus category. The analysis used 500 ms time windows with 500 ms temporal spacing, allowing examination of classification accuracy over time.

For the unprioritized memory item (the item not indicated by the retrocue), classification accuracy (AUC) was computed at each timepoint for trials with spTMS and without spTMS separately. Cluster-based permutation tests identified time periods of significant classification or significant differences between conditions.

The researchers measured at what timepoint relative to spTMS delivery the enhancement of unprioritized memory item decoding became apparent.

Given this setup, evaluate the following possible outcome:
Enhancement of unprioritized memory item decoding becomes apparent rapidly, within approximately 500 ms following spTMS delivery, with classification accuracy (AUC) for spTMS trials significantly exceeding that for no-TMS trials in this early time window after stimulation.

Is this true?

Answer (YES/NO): YES